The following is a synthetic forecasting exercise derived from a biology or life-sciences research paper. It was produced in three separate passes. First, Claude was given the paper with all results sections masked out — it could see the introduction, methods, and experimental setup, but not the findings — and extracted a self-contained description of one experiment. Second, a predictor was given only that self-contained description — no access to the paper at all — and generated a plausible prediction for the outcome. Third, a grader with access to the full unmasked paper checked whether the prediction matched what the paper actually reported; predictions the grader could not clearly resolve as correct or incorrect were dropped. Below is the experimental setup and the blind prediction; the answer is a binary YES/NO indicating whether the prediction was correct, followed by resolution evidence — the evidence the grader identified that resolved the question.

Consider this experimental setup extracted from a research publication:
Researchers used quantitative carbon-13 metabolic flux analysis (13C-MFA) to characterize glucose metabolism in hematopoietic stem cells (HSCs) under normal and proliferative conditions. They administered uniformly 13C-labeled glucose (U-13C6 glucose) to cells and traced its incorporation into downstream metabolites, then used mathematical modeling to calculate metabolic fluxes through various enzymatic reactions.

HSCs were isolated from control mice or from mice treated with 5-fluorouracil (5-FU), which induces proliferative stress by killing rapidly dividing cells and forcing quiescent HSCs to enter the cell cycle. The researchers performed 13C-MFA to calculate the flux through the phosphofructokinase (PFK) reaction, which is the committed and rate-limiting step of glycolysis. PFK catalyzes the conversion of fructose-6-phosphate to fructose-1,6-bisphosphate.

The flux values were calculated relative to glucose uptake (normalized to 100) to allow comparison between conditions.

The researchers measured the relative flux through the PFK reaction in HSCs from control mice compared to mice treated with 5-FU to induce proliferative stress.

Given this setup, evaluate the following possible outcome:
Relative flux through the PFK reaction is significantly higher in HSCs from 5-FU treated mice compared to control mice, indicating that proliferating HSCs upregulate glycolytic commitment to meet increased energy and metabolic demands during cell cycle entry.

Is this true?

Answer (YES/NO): YES